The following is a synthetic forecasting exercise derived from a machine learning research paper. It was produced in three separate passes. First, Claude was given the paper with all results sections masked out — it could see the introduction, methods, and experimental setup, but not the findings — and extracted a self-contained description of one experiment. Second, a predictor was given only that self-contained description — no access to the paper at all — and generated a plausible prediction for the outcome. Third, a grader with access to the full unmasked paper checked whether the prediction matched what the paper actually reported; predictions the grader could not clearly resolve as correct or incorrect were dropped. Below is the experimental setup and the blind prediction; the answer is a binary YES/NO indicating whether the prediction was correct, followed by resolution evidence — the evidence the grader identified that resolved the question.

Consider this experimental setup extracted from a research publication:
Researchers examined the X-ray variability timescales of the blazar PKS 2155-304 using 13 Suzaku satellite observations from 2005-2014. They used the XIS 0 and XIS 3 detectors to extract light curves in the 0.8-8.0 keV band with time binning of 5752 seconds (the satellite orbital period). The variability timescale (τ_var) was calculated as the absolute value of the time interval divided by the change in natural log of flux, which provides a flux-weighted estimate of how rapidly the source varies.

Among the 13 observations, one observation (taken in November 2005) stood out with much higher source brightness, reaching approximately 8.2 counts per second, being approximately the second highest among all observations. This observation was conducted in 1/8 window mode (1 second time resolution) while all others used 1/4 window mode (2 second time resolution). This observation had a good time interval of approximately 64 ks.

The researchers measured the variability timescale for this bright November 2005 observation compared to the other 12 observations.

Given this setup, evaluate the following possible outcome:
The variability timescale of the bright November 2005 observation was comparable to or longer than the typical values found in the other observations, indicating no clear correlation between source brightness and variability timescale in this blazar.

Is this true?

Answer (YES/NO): NO